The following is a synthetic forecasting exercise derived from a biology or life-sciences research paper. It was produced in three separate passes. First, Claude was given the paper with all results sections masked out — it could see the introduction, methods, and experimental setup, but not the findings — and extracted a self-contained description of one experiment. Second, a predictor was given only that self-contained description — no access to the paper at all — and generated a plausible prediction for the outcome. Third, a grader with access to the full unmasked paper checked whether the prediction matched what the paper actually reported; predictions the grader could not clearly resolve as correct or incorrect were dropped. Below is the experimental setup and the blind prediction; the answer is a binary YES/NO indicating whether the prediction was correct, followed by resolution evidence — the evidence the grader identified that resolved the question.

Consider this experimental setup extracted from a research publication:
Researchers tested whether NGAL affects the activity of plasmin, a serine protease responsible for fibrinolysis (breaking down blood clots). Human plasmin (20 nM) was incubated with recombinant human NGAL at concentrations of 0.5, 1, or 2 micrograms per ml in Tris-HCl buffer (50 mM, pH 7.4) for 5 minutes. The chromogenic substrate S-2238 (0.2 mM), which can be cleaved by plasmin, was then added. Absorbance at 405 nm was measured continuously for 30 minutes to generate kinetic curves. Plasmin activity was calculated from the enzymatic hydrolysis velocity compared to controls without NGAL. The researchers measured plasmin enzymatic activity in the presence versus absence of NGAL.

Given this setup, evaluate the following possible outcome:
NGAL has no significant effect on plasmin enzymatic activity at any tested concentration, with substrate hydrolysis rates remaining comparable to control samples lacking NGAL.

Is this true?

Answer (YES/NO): YES